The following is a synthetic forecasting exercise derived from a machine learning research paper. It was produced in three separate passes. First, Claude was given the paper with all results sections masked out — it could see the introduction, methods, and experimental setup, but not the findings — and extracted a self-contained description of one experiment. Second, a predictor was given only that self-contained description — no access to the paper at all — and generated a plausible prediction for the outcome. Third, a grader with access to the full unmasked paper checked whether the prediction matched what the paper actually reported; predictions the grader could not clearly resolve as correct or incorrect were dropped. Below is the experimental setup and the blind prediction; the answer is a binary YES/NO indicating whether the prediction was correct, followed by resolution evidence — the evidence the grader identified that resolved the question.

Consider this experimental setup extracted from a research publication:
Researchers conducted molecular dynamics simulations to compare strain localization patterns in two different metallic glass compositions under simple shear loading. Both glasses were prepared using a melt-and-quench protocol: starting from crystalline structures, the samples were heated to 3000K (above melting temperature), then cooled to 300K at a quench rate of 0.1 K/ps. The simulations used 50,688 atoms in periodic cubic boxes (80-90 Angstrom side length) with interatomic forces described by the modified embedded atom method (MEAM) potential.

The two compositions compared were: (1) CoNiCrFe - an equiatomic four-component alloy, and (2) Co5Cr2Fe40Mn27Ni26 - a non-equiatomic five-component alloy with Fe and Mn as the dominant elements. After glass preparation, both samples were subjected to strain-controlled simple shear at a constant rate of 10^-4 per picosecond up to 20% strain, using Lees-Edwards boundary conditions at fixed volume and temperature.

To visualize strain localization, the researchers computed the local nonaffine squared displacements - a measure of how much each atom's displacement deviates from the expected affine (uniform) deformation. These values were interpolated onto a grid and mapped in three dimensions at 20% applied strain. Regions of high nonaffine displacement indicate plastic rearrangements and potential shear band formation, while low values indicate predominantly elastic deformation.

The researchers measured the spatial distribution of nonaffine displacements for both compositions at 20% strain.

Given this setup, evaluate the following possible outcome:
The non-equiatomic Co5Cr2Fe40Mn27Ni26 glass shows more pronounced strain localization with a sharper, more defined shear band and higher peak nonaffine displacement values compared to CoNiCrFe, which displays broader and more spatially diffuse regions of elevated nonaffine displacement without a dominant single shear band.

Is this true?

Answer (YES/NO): YES